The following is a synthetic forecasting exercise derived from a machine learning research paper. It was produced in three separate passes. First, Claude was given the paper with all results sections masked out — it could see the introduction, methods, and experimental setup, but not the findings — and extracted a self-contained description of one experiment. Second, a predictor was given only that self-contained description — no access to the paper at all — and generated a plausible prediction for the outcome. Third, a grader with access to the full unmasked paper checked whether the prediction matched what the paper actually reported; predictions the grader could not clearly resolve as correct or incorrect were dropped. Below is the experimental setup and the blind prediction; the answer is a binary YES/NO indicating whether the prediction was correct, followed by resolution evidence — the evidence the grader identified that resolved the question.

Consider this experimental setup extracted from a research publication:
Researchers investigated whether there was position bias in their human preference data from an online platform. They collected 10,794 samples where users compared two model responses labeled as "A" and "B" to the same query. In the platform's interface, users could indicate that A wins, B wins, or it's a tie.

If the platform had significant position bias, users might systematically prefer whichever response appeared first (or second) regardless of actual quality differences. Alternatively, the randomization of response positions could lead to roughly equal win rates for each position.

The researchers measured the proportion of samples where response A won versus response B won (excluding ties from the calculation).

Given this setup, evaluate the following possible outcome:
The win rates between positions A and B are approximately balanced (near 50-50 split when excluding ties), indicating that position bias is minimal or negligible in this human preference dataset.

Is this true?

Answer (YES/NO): YES